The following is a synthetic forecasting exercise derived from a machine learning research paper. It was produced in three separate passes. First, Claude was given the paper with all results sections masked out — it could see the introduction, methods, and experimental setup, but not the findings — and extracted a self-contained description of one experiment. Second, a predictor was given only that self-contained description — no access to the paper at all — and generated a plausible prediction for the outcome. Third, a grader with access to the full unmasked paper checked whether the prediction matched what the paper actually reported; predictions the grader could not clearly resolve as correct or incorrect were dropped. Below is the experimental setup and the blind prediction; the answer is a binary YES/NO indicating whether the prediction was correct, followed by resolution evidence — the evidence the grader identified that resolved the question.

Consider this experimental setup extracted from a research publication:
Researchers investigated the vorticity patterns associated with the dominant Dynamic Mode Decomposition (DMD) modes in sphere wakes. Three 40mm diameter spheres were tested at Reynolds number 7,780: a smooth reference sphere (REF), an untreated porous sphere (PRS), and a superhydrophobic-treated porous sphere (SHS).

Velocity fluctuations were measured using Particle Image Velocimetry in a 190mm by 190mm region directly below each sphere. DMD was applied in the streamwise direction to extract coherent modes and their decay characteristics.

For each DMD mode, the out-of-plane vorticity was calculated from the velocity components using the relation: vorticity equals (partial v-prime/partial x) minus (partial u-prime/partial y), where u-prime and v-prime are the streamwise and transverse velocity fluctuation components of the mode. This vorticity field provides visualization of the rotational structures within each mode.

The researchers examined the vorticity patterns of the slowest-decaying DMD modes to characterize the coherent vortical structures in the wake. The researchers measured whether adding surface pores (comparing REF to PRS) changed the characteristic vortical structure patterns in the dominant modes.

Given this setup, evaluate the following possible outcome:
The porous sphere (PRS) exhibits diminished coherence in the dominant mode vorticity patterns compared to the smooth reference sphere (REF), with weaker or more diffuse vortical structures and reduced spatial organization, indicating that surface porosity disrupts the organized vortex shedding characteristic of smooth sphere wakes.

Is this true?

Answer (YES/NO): NO